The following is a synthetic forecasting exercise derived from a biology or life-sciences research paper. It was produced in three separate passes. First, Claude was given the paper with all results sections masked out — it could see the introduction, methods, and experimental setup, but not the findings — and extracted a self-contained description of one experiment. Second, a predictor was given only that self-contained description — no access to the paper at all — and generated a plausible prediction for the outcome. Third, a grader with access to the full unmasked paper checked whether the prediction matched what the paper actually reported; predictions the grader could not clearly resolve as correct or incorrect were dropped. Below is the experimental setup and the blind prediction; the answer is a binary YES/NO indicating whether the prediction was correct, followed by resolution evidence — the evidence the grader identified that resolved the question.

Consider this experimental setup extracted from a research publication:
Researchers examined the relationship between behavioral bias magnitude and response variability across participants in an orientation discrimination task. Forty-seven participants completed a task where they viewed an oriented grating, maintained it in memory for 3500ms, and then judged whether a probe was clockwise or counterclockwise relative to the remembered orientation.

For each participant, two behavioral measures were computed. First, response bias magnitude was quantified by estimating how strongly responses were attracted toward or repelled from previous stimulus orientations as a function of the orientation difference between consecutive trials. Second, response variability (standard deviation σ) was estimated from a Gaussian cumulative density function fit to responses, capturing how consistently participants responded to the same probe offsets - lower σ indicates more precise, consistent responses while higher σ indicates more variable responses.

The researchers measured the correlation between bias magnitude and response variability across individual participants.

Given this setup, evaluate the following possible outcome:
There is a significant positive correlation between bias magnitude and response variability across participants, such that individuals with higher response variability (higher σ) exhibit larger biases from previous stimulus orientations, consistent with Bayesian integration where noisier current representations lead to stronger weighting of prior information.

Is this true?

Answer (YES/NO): YES